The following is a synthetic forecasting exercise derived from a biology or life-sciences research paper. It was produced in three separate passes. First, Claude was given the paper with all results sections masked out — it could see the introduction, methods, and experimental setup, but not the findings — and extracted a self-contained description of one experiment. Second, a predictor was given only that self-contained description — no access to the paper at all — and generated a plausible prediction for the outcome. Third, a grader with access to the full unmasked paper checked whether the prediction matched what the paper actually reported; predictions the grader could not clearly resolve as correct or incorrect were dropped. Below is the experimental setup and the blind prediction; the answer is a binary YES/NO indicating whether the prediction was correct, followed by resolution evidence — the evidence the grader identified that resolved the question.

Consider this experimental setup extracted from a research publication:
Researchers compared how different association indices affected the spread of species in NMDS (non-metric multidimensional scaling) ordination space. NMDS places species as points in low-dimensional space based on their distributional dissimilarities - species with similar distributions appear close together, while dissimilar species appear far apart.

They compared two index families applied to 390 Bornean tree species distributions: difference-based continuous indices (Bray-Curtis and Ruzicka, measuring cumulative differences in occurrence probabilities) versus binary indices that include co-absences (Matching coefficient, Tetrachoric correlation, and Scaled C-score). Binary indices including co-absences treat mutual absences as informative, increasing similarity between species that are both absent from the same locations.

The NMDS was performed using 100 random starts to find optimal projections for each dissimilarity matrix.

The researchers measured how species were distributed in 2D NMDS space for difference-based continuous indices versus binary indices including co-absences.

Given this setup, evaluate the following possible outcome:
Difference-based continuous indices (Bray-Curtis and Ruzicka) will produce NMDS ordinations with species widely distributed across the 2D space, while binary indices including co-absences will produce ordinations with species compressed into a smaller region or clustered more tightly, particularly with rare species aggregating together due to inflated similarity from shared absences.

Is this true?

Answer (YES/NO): NO